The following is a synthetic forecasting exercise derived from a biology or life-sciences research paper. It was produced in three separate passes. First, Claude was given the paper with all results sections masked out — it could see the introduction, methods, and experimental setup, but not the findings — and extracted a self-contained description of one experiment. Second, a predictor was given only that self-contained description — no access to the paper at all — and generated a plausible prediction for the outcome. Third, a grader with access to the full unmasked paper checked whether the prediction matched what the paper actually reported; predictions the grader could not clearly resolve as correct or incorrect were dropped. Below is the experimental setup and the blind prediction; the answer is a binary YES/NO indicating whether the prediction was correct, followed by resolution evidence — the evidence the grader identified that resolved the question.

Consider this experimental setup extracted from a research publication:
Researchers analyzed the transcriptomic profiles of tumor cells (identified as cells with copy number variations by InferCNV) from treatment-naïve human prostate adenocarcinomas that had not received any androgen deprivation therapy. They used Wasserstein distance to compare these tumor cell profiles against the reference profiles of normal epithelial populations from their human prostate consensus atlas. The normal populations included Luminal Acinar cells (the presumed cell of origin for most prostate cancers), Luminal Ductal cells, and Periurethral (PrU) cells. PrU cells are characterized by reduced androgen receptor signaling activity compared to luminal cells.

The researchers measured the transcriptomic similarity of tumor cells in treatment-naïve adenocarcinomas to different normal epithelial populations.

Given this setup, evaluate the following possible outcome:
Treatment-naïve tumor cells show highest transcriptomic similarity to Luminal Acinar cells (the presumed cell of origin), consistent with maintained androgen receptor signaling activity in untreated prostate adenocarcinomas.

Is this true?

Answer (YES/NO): NO